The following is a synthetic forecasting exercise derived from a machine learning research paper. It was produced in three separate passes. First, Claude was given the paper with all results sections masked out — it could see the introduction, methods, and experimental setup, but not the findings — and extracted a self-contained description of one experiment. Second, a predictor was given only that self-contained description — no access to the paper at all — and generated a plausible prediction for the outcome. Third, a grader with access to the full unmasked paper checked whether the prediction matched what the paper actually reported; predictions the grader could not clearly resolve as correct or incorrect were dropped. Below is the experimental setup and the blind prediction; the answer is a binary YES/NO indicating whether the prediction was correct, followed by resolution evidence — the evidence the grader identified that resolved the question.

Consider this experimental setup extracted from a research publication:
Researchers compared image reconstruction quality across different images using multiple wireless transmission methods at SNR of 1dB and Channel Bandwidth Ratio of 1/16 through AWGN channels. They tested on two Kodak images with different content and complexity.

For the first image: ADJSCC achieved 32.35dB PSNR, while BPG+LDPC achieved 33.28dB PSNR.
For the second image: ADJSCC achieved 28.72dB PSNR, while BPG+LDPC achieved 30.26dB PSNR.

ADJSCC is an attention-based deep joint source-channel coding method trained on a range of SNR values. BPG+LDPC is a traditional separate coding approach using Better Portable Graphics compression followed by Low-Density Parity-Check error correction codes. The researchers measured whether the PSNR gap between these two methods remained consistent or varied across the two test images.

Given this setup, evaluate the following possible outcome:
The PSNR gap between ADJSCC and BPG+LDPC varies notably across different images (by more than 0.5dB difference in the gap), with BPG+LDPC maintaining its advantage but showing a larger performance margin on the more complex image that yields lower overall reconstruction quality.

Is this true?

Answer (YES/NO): YES